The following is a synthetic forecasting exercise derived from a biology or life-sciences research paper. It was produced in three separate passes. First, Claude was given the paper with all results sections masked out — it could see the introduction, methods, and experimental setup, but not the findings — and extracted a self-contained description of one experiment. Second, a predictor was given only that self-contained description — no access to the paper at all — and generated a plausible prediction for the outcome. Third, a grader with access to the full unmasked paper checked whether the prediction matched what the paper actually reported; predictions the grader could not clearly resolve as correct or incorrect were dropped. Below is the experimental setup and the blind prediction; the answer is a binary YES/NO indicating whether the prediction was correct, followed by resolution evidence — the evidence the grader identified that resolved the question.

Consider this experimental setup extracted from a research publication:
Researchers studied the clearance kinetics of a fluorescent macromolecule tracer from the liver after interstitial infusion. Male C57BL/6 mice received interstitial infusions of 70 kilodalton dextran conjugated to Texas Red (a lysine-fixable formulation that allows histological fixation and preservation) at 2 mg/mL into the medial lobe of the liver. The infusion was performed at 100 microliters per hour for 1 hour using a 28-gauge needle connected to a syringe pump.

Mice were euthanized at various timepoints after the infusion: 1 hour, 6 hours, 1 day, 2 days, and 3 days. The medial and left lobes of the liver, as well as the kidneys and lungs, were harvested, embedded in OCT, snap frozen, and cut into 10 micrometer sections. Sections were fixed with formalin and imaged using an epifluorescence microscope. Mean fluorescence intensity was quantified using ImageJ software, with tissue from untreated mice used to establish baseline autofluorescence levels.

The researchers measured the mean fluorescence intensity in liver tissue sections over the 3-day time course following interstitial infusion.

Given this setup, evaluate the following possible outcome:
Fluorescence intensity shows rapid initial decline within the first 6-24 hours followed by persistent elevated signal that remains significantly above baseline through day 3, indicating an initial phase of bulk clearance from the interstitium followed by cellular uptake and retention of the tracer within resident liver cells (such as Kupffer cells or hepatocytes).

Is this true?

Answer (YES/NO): NO